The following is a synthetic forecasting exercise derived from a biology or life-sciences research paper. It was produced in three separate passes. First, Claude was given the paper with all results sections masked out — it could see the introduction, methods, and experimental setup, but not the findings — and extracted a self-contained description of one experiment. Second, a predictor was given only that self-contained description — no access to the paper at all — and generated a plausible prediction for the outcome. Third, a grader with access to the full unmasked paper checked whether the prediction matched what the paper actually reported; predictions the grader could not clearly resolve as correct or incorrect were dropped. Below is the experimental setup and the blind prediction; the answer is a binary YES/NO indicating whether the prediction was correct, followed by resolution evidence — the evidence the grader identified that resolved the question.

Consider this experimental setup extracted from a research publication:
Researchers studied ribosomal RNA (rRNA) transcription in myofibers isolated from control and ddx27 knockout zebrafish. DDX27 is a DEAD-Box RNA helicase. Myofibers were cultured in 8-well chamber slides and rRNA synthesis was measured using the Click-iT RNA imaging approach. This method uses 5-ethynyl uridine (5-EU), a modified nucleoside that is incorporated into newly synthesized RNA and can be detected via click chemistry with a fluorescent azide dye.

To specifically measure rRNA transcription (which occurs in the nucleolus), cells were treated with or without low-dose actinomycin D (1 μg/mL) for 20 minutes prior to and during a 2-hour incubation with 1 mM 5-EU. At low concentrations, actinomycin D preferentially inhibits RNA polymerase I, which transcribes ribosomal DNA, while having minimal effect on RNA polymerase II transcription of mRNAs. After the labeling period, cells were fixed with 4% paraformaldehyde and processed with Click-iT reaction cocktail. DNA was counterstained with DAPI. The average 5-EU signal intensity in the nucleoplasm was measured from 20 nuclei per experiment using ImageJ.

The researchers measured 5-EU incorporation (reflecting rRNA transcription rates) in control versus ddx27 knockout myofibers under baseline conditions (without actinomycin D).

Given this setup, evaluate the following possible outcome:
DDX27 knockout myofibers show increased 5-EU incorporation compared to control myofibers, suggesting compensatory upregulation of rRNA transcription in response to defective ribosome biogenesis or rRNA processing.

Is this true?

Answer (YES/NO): NO